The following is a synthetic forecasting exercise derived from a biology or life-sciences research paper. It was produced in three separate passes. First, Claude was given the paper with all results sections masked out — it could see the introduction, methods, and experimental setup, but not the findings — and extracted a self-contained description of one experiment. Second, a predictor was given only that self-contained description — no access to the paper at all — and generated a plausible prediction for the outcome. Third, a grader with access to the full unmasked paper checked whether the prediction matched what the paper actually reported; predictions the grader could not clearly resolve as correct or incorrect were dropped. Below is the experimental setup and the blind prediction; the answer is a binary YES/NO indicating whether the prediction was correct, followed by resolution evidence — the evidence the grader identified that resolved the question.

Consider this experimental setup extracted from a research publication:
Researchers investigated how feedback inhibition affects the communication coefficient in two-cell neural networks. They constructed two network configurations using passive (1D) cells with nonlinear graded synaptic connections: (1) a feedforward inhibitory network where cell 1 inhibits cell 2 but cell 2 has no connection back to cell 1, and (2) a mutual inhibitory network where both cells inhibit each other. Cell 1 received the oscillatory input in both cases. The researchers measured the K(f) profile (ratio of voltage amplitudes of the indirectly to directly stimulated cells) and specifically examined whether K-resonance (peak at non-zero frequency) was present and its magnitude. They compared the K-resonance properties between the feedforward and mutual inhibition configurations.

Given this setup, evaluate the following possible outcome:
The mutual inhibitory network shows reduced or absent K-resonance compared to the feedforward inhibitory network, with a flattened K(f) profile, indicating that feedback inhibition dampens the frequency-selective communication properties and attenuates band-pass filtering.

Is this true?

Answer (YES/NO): NO